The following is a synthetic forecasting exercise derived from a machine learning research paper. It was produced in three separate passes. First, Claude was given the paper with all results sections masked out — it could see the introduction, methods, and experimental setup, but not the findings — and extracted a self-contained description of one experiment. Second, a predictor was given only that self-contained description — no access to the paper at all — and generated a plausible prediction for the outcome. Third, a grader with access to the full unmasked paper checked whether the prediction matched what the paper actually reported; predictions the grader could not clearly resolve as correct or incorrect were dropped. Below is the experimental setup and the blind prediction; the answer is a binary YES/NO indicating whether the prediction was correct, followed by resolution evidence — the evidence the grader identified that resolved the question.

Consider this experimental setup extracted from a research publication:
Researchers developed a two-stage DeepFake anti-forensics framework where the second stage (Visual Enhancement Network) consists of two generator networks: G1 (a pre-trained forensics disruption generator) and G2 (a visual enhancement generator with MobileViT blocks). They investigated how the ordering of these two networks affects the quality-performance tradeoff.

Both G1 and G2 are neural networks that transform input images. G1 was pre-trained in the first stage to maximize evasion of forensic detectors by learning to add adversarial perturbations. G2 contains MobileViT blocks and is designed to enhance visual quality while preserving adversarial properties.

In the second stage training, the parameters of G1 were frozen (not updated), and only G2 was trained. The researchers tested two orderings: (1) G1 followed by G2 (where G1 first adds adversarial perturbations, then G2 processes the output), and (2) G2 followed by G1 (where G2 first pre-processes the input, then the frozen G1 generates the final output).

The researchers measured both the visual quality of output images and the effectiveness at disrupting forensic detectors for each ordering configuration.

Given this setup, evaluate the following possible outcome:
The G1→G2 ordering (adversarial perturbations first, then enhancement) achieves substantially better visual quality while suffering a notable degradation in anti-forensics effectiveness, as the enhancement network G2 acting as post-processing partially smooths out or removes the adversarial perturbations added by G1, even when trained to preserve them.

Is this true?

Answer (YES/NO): YES